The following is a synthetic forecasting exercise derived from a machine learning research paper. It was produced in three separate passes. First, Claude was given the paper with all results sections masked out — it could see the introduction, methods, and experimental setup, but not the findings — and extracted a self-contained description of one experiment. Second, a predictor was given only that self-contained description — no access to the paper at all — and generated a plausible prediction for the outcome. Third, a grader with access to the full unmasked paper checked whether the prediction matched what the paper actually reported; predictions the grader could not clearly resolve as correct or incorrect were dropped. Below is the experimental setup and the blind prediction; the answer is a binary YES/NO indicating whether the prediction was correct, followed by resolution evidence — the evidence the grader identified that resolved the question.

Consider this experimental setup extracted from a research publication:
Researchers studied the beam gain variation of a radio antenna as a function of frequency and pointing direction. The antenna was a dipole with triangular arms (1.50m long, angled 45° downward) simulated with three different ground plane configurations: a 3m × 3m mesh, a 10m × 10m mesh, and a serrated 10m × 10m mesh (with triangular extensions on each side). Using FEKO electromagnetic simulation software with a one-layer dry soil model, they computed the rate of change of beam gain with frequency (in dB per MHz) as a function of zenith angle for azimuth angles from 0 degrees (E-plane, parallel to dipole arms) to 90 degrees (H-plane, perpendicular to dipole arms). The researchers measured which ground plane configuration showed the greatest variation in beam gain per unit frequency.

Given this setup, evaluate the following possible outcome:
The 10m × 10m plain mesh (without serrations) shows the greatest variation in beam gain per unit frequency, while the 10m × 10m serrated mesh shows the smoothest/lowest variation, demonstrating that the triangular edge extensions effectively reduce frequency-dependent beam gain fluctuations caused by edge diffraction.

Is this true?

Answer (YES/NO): NO